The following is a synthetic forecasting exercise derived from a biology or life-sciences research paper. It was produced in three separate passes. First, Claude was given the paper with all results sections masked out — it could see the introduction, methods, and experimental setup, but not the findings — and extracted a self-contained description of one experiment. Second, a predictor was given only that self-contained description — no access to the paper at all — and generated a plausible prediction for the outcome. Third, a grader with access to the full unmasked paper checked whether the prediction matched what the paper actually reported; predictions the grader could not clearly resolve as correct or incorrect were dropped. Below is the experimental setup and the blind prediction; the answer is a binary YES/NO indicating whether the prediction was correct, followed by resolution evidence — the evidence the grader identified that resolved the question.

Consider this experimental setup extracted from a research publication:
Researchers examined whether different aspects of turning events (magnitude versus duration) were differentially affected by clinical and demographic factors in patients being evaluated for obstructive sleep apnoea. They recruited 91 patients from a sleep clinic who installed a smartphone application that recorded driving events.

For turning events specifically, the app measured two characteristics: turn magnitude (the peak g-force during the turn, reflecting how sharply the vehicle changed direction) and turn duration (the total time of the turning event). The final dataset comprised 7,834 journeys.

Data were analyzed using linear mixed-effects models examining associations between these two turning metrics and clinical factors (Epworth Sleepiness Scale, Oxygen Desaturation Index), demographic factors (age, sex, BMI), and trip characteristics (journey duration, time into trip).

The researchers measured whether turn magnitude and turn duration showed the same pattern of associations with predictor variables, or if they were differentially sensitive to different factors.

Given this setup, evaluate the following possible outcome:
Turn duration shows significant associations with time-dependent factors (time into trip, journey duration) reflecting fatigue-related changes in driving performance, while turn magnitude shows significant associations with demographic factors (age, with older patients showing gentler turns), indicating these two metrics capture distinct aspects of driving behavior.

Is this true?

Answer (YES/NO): NO